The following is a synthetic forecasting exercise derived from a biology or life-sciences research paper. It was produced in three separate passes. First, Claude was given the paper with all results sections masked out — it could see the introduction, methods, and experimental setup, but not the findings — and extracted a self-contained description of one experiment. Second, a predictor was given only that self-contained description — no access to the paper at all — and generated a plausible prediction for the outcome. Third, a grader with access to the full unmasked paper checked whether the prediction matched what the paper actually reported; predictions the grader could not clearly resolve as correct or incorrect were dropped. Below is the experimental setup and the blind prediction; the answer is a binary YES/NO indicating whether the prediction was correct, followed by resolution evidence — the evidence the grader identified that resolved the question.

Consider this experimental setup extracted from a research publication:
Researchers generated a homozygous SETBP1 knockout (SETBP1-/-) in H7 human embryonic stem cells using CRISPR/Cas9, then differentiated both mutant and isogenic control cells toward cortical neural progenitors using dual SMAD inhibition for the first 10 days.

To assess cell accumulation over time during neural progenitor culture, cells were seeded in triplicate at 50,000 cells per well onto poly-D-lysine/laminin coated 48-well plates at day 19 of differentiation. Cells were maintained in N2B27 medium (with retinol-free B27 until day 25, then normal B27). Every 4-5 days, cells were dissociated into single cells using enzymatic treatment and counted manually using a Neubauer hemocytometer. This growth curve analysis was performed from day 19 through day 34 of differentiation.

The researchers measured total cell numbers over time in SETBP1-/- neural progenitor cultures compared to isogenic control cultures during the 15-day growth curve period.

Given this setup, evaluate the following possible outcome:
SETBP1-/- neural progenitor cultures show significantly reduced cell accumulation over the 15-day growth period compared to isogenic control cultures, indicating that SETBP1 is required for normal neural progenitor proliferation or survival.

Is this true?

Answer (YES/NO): NO